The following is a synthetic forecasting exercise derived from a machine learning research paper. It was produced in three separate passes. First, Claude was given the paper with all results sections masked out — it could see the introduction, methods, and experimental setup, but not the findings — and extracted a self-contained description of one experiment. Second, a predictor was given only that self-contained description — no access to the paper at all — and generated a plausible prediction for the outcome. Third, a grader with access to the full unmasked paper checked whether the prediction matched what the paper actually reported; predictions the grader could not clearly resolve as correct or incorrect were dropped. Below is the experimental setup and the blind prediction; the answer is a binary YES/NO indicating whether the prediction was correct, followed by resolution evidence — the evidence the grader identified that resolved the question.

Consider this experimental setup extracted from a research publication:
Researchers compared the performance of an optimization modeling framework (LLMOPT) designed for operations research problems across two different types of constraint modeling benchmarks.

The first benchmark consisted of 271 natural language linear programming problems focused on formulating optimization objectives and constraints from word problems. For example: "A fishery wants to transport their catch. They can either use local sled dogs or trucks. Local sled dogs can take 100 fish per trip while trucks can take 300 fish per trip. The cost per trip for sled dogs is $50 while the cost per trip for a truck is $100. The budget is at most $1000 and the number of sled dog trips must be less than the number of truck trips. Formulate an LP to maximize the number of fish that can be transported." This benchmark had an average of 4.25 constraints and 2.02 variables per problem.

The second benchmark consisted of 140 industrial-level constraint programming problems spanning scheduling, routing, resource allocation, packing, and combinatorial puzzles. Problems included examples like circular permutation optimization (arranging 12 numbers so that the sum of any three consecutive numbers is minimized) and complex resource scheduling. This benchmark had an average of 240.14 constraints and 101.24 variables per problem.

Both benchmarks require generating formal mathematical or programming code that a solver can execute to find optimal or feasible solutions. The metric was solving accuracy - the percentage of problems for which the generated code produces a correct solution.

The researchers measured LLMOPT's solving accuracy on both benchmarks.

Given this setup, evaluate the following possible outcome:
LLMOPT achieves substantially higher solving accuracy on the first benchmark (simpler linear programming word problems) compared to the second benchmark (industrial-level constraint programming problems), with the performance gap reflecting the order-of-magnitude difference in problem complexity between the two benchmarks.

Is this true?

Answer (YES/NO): YES